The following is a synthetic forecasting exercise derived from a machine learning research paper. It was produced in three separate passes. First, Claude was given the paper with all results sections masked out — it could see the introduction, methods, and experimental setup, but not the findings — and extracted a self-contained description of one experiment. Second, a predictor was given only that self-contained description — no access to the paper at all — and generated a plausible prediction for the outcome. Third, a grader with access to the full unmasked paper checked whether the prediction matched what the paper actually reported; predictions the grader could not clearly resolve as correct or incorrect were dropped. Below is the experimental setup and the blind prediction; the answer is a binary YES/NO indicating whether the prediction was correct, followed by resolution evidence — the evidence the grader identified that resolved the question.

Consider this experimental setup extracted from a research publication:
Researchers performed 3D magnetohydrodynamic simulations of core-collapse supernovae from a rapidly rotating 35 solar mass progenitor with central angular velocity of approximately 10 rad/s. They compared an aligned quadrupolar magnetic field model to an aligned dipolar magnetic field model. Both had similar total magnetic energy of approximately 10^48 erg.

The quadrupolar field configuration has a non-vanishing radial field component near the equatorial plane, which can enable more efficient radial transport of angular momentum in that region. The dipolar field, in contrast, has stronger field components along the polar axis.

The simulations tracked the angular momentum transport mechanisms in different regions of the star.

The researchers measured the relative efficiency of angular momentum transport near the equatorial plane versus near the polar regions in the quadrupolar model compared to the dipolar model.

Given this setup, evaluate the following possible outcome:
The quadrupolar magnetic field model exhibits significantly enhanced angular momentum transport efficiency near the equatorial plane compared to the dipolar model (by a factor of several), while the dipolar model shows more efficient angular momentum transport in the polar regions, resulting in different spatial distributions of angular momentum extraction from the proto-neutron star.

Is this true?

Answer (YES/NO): YES